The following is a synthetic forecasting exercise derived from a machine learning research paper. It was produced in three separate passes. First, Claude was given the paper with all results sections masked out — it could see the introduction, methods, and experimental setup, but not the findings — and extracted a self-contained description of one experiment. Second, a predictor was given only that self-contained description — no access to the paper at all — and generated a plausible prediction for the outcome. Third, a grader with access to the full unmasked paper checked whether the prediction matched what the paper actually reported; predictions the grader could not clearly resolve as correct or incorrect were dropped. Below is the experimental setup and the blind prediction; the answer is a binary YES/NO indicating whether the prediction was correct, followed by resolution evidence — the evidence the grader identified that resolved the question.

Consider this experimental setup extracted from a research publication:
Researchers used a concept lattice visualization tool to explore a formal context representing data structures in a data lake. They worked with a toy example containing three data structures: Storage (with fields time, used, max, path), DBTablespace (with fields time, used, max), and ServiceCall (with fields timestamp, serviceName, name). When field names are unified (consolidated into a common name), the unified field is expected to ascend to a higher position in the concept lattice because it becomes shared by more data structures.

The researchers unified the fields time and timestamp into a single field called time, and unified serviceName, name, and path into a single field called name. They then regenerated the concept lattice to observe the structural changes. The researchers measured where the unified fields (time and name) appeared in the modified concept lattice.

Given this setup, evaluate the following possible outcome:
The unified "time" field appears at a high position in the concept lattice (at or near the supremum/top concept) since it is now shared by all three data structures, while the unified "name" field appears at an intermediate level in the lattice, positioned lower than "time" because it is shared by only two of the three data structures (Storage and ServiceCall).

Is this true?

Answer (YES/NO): NO